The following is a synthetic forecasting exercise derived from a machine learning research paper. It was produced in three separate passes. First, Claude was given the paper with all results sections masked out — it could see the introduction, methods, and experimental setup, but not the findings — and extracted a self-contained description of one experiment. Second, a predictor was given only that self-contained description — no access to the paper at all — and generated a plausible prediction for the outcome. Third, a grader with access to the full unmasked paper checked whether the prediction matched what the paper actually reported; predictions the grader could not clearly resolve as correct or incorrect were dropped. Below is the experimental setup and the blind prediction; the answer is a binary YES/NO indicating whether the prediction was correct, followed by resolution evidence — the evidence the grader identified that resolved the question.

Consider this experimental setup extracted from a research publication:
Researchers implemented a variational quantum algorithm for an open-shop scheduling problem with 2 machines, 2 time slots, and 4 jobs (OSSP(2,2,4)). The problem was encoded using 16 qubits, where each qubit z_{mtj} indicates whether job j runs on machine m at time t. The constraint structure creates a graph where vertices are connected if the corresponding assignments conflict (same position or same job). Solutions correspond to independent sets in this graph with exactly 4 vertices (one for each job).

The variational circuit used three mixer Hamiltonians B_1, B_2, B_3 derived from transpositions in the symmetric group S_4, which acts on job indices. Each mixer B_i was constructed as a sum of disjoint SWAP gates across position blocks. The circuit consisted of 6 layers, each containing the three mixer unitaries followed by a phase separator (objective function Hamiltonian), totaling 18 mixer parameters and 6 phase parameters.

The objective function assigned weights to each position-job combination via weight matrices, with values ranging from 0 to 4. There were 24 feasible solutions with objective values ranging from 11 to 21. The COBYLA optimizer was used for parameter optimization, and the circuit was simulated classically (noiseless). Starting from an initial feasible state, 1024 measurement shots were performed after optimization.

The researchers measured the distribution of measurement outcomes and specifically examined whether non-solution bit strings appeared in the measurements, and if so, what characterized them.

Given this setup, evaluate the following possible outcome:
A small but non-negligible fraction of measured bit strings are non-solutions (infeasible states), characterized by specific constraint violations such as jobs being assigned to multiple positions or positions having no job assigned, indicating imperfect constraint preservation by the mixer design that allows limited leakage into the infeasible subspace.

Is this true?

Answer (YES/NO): NO